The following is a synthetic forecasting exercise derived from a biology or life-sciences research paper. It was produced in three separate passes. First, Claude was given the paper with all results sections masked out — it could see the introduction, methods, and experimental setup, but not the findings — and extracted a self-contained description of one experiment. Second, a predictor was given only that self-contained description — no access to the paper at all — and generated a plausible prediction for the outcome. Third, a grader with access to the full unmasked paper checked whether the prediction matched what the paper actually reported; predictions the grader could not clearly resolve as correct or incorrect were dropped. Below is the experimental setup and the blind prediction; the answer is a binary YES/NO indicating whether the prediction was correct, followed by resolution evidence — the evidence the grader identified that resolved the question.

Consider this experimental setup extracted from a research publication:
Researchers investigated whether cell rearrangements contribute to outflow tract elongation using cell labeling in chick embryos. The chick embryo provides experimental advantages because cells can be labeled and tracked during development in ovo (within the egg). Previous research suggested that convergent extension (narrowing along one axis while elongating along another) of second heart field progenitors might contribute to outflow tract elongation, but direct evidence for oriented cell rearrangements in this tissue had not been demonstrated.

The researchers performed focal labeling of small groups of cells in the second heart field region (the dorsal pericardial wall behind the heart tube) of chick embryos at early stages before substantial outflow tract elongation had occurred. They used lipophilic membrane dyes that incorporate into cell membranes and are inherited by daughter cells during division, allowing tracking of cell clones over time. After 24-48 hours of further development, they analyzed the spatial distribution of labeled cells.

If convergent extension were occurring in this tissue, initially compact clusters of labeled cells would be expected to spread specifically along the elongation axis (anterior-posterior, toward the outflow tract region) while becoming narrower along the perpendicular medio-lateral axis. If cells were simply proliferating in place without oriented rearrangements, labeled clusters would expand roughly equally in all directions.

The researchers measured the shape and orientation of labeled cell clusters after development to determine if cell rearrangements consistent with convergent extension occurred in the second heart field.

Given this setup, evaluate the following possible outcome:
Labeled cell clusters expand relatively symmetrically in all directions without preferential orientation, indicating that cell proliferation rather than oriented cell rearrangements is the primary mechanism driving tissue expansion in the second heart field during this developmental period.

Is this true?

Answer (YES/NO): NO